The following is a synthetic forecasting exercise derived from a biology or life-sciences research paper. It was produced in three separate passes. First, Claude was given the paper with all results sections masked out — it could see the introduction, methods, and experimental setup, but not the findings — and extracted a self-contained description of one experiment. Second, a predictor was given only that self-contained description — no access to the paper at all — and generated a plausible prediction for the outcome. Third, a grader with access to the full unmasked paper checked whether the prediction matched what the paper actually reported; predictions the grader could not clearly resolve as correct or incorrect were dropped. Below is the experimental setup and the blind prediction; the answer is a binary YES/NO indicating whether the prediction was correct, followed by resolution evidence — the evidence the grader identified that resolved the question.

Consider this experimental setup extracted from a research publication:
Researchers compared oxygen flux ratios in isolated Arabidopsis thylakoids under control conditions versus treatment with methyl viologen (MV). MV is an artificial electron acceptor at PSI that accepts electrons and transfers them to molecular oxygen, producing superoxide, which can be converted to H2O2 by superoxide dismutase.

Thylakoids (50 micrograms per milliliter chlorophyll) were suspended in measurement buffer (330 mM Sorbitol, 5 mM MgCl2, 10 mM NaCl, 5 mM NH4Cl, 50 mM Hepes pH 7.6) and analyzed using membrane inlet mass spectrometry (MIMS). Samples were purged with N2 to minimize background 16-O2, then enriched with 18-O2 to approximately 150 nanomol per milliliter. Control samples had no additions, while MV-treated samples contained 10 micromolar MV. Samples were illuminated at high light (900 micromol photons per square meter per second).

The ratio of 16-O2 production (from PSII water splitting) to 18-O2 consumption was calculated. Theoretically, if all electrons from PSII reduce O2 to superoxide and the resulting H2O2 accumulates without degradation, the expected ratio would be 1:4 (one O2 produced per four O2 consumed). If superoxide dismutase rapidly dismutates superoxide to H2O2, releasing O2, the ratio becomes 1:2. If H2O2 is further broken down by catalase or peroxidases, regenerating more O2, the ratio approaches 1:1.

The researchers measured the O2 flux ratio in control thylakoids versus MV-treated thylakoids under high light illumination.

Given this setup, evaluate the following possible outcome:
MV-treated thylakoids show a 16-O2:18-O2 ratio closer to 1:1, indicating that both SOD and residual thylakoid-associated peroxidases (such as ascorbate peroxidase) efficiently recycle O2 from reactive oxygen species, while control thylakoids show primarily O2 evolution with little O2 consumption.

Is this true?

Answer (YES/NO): NO